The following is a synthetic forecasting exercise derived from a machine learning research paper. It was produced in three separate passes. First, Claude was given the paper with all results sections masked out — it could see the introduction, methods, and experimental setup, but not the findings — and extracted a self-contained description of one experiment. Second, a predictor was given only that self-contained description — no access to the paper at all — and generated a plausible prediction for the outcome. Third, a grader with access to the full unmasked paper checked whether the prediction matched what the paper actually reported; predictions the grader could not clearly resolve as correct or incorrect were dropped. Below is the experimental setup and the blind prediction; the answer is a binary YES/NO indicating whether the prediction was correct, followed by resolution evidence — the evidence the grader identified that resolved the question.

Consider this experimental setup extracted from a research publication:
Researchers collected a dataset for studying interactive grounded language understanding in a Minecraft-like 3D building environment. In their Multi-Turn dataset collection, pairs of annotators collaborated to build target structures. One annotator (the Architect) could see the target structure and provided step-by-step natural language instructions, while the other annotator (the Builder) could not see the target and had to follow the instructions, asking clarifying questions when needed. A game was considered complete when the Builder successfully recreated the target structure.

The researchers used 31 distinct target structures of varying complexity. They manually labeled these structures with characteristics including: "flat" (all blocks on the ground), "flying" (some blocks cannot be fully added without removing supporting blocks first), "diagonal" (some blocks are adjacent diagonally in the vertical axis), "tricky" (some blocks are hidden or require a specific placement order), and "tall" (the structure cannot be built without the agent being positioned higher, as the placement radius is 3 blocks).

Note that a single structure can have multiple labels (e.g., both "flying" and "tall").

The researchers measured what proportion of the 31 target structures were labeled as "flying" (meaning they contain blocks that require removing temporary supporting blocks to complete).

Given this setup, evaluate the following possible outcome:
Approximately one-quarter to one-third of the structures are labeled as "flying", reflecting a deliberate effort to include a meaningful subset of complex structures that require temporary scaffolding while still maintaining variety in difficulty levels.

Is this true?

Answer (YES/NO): NO